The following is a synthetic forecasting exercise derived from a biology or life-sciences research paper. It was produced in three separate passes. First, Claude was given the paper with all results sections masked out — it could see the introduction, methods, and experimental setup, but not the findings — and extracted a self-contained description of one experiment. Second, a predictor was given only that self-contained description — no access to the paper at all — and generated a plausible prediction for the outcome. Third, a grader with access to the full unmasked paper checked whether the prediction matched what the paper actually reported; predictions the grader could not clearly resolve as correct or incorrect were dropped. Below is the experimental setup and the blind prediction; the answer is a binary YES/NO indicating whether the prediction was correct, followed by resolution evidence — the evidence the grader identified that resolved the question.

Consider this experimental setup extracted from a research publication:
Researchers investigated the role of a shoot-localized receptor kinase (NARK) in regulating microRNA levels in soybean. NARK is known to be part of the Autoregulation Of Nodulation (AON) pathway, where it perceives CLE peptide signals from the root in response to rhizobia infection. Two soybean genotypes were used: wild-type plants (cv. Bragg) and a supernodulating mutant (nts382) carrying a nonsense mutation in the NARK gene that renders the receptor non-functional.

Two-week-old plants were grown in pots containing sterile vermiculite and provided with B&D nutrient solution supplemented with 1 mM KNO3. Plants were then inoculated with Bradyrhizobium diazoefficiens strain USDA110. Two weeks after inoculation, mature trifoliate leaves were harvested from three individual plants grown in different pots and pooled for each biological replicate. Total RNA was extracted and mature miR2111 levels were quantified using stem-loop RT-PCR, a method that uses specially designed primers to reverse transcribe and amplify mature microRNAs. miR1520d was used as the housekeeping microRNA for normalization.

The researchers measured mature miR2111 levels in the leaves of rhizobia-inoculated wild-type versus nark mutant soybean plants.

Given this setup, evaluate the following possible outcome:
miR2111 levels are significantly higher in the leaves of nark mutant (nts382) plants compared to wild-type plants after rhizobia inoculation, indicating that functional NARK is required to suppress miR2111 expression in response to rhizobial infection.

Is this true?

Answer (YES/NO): YES